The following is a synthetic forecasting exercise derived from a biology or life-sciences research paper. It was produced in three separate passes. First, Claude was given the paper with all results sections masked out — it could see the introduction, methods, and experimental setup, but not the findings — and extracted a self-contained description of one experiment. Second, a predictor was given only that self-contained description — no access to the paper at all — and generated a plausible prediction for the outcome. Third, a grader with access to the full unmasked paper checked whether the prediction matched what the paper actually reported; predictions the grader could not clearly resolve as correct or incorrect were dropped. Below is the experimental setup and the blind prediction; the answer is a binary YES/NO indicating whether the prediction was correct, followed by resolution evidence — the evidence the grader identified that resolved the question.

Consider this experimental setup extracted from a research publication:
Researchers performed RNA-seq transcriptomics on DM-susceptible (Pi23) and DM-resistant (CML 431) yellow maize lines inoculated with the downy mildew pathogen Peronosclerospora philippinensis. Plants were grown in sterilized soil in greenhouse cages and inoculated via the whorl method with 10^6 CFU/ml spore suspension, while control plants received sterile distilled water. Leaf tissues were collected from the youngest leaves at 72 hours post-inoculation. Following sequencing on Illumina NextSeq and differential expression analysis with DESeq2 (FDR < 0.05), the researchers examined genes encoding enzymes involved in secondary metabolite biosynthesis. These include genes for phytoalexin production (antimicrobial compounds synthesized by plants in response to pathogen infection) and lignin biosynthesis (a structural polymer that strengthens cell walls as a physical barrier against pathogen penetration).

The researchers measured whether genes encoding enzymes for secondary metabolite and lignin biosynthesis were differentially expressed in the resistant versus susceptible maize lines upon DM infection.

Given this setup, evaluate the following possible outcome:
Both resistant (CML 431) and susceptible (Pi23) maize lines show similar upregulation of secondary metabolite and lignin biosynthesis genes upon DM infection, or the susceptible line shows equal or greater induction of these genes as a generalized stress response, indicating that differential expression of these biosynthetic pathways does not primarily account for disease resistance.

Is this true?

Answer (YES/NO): NO